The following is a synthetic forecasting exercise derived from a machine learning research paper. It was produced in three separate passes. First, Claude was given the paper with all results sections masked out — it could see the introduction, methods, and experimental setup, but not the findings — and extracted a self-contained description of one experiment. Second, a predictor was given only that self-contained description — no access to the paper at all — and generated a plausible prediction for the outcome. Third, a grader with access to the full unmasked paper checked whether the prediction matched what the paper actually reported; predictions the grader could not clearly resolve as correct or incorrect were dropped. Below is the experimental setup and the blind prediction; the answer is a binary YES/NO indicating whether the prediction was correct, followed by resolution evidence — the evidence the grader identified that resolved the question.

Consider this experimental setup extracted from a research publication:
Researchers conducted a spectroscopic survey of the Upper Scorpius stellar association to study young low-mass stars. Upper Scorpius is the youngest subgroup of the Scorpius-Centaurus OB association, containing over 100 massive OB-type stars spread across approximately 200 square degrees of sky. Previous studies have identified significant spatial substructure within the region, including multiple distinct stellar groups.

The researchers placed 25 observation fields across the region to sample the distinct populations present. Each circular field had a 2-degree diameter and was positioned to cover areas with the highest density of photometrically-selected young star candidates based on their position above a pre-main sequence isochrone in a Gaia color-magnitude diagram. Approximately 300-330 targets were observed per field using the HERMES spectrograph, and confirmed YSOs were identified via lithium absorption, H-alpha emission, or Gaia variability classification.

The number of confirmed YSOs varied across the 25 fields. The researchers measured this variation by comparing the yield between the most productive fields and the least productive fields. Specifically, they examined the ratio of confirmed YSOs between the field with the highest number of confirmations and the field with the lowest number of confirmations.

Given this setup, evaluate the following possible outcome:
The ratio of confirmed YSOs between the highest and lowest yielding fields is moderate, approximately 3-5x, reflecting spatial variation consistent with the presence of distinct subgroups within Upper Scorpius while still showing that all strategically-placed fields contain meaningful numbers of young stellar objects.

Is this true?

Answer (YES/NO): NO